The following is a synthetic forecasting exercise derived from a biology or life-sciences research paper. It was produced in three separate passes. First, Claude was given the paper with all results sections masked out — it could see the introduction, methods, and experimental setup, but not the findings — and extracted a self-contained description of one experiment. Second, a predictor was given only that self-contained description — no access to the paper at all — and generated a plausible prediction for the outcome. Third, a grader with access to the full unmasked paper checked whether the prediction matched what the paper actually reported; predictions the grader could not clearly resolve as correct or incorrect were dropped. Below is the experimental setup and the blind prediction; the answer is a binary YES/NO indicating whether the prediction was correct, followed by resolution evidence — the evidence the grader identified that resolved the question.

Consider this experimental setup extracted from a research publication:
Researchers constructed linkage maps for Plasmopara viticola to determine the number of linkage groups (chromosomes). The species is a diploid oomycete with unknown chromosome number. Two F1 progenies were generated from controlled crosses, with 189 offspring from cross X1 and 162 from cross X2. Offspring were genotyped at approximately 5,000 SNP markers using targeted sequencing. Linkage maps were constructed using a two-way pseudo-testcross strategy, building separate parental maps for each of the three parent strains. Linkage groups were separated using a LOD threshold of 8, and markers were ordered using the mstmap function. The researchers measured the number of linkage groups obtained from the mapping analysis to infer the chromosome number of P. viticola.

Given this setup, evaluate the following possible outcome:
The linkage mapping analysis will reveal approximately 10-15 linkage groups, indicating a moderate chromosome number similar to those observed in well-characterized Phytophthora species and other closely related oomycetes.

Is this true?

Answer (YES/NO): NO